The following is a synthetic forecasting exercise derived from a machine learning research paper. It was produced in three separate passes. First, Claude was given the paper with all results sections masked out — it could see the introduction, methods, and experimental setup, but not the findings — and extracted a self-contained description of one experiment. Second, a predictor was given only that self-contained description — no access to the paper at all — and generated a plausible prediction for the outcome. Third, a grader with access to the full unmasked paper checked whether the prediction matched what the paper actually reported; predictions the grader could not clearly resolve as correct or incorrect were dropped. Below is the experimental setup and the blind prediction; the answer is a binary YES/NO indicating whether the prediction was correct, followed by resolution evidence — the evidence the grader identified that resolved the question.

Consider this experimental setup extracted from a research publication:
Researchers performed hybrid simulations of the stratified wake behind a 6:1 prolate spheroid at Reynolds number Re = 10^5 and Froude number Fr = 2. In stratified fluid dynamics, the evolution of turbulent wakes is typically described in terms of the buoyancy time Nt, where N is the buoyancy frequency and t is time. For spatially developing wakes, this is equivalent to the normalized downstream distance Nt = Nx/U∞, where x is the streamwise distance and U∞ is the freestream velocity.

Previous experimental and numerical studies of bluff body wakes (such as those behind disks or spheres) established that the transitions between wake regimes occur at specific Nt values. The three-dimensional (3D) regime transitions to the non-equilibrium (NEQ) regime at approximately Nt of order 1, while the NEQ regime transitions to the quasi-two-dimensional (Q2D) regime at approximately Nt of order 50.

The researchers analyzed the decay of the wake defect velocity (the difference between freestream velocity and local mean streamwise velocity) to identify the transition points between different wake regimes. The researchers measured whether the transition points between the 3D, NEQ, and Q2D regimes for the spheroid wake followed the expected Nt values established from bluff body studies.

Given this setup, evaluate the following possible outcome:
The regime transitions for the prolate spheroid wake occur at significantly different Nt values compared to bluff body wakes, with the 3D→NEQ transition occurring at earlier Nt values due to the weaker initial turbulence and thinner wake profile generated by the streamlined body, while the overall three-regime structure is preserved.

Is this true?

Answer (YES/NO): NO